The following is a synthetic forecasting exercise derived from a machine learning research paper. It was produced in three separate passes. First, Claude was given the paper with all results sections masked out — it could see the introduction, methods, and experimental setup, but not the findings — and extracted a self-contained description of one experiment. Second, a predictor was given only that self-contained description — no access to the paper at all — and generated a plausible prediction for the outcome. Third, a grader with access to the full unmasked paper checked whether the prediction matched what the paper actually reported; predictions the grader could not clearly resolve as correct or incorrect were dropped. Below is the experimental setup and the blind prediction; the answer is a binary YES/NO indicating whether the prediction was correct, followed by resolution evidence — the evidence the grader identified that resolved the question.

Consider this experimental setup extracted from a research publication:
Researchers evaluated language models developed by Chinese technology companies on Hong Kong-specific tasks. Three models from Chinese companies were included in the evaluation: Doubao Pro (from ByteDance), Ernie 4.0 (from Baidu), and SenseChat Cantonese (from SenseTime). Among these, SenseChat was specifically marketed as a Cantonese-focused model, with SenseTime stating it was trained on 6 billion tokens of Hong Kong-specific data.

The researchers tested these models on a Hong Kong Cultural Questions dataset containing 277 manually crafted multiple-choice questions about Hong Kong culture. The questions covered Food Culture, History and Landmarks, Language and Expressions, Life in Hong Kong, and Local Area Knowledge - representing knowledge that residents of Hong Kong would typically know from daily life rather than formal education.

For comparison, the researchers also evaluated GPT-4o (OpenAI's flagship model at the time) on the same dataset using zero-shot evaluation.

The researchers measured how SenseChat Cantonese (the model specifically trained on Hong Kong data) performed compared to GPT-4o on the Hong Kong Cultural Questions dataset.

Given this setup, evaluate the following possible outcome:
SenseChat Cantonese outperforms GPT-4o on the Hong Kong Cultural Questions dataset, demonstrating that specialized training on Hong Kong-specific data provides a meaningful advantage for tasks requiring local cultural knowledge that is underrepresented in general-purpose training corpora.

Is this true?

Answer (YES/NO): NO